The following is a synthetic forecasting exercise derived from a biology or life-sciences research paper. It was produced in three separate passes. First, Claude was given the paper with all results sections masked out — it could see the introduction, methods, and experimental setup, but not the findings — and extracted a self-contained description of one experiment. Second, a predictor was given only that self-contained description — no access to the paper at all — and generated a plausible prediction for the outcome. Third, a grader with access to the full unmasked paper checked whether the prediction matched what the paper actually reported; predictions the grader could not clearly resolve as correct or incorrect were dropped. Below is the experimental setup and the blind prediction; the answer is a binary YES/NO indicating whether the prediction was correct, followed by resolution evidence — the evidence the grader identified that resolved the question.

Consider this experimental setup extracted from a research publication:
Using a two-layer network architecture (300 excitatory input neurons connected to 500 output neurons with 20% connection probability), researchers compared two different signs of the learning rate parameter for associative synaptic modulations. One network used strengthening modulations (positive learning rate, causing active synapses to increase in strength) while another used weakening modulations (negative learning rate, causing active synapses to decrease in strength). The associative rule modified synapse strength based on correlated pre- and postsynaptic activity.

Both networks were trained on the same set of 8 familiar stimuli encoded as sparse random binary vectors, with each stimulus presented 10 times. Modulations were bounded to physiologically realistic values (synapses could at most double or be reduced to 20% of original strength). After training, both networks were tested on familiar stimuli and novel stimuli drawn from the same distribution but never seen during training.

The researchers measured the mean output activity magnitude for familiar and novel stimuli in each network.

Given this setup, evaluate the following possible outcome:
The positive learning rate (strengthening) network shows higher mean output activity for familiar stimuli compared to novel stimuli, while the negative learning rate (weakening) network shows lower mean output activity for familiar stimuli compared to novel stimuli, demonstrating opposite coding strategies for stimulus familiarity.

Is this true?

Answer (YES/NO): YES